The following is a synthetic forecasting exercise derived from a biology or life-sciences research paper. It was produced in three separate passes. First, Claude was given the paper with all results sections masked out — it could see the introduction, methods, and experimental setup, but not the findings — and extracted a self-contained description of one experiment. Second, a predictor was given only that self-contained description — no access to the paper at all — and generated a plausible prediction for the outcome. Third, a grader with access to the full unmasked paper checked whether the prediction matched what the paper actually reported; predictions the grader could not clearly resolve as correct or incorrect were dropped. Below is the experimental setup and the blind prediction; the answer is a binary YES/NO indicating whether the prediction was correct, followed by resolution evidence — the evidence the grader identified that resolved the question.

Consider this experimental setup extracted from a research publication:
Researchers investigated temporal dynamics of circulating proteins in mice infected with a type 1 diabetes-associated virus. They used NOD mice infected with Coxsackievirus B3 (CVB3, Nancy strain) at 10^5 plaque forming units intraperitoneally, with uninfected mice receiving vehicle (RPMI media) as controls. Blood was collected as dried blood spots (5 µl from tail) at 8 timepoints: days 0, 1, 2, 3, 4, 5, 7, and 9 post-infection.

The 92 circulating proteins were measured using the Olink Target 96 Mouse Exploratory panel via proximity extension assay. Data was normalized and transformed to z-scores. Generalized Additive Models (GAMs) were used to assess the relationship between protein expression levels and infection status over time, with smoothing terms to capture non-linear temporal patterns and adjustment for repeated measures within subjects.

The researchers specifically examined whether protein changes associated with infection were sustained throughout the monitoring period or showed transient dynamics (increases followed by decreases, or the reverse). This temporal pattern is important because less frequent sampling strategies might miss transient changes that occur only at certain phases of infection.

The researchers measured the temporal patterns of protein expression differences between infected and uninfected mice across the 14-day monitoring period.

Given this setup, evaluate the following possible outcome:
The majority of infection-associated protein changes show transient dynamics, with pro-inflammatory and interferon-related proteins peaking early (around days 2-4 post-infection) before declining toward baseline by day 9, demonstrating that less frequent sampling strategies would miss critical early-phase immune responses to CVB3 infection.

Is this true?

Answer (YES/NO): NO